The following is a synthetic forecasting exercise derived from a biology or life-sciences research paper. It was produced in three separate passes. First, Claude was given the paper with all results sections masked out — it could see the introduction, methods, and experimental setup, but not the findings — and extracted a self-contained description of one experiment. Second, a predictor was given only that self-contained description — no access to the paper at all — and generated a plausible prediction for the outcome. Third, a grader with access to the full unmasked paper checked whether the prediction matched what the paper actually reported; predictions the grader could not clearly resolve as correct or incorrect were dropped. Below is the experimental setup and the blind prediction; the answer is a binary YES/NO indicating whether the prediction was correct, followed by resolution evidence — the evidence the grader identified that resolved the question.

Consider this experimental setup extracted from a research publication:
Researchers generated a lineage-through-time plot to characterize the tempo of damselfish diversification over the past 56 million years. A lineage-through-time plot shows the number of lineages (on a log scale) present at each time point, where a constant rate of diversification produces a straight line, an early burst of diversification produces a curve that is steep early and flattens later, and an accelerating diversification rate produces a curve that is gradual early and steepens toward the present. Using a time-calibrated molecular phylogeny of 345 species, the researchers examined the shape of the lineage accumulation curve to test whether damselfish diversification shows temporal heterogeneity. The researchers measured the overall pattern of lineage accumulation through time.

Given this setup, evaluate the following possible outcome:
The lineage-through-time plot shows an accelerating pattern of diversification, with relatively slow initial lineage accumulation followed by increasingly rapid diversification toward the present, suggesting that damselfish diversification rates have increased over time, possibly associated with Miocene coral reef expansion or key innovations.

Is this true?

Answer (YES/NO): NO